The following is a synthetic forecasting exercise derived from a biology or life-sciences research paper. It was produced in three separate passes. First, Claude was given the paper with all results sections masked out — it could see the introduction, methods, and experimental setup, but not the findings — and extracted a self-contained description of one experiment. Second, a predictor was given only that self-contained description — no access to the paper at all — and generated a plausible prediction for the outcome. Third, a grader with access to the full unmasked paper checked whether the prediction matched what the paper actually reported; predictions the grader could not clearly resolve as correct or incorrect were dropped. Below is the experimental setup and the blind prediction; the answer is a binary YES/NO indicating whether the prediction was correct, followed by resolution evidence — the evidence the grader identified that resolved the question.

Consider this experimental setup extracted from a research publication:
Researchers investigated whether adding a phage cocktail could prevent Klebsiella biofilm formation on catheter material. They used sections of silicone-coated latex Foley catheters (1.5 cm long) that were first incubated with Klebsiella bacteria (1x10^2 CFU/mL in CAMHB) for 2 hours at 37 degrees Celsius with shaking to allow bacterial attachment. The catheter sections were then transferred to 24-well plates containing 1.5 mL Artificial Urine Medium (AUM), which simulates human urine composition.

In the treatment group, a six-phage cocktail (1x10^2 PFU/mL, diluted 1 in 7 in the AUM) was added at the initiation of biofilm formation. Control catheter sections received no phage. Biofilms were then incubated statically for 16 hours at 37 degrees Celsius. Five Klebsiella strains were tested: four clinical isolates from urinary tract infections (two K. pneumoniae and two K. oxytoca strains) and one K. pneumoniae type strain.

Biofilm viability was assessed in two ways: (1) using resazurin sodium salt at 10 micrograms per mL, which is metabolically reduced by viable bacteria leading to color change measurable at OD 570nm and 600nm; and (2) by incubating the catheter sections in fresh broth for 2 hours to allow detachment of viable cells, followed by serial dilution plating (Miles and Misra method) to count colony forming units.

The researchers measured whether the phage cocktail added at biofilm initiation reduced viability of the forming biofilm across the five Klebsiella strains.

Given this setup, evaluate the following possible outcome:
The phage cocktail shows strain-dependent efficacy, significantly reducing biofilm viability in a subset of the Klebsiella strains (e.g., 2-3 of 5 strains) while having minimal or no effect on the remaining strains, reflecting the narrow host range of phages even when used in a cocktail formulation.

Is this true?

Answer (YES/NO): NO